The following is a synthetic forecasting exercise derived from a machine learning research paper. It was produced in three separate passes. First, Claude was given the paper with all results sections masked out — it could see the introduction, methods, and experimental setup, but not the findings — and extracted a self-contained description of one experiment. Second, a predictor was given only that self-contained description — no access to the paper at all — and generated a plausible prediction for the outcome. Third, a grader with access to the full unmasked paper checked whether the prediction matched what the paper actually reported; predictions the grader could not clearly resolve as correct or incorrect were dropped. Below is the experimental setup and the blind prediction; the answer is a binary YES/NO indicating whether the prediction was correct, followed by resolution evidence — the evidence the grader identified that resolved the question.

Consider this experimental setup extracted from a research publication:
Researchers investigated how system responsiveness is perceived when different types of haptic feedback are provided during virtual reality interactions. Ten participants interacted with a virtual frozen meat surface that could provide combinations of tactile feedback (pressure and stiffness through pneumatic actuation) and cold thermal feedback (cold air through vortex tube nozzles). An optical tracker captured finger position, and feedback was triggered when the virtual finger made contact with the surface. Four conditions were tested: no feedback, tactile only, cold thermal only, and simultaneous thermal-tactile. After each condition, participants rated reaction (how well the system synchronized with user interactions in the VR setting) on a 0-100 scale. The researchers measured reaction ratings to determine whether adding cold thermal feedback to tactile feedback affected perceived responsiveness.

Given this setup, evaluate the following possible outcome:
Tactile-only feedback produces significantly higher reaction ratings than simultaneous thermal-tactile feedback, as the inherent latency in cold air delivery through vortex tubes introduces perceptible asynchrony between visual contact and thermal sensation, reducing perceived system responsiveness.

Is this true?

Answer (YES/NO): NO